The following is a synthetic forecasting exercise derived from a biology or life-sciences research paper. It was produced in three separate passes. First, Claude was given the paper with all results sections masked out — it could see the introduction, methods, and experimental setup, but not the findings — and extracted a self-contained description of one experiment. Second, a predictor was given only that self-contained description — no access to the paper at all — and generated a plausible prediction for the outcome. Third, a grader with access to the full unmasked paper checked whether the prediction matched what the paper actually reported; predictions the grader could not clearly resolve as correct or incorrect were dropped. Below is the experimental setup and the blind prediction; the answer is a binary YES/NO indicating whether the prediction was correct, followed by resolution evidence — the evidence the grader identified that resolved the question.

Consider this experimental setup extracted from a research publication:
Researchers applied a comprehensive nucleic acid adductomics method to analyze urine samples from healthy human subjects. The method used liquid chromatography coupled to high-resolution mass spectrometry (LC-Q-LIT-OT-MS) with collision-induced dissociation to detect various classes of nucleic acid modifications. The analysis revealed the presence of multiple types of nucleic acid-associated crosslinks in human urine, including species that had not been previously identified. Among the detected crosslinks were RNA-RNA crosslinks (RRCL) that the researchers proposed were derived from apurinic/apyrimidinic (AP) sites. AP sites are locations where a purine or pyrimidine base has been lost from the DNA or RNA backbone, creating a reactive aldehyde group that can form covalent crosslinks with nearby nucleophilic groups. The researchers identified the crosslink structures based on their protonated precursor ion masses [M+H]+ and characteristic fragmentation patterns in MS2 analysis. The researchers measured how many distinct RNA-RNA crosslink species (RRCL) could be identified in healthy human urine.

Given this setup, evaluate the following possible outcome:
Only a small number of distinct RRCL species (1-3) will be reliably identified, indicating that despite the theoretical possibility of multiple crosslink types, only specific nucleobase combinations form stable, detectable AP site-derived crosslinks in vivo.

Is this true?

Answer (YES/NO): NO